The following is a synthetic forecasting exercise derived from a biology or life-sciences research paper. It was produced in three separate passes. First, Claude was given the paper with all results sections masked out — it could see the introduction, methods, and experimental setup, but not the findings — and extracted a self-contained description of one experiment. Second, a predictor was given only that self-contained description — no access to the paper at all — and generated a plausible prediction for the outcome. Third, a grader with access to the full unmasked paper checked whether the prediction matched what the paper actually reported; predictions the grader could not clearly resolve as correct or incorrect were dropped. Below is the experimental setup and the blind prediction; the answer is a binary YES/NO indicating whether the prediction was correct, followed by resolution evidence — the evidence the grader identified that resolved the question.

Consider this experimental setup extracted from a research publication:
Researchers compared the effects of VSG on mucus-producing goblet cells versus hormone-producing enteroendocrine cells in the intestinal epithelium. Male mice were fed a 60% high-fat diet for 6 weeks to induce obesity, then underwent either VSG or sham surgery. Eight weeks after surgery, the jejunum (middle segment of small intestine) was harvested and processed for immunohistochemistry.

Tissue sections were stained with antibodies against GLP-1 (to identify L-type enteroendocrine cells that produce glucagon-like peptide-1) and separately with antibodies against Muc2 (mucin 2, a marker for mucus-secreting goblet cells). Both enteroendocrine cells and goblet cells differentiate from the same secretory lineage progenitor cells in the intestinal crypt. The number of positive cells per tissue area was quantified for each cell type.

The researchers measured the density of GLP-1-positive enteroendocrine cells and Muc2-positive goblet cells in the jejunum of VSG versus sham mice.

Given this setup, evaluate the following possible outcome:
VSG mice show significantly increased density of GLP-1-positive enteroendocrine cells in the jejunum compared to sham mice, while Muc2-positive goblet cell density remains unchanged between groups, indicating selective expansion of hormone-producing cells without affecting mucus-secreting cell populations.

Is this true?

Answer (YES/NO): YES